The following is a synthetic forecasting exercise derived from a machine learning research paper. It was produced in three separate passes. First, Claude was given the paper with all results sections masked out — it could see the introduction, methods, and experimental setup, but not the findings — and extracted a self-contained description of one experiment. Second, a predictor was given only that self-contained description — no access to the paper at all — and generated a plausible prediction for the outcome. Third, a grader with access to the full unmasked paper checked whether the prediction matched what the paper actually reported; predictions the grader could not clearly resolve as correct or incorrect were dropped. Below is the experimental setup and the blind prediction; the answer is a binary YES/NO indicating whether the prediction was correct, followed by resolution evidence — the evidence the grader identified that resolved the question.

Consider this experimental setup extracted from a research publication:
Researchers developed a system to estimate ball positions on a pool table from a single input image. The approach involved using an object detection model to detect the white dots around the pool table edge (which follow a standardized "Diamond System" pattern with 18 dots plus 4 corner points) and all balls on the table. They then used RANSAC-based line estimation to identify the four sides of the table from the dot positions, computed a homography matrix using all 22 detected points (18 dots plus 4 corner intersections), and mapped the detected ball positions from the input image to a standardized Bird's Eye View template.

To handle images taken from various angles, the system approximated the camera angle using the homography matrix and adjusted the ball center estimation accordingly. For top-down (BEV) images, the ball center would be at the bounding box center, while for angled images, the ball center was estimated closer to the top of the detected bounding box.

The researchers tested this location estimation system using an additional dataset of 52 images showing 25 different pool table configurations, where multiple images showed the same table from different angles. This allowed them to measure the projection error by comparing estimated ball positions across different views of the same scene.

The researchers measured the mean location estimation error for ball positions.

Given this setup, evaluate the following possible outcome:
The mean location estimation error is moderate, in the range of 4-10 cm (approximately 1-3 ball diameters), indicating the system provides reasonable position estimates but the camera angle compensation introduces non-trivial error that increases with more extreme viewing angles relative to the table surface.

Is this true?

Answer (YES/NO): NO